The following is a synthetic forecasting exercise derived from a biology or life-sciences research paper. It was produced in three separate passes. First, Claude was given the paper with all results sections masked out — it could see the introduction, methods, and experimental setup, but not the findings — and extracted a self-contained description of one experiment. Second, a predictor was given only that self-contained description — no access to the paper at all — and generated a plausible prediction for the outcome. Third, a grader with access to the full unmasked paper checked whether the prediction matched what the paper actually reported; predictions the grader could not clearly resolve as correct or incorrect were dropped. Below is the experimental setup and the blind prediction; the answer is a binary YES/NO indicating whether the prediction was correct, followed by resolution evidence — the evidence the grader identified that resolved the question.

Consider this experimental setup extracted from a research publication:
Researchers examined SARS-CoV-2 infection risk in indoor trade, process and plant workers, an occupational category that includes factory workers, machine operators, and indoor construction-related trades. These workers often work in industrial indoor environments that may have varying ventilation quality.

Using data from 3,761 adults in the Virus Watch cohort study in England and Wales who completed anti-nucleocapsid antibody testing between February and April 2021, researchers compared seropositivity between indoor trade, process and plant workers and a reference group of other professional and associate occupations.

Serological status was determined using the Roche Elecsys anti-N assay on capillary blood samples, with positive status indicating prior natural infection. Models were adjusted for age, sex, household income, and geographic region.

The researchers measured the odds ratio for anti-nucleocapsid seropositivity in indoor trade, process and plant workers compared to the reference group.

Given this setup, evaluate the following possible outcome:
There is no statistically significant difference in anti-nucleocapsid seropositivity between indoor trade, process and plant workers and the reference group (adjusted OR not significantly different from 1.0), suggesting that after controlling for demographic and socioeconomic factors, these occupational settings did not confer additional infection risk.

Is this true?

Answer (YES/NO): NO